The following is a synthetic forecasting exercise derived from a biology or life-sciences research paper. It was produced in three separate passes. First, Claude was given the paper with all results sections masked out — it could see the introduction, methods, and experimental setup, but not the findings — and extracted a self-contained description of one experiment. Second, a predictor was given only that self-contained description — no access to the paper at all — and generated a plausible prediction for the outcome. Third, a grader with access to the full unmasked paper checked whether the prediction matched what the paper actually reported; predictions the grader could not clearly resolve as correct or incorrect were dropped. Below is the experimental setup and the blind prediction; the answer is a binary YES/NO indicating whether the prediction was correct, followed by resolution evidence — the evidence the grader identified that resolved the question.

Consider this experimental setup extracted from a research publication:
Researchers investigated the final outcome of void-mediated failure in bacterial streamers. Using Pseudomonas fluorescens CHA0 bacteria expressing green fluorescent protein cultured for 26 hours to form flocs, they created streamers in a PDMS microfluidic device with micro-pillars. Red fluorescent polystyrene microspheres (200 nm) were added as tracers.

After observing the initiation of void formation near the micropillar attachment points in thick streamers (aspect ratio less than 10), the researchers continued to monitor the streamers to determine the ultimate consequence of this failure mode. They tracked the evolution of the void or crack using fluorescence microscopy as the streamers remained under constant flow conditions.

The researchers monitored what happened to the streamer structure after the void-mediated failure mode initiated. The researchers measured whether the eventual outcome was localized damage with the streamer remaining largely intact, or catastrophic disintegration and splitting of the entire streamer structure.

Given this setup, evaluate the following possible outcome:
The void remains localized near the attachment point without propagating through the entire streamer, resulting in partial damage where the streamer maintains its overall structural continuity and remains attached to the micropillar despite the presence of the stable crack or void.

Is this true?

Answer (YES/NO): NO